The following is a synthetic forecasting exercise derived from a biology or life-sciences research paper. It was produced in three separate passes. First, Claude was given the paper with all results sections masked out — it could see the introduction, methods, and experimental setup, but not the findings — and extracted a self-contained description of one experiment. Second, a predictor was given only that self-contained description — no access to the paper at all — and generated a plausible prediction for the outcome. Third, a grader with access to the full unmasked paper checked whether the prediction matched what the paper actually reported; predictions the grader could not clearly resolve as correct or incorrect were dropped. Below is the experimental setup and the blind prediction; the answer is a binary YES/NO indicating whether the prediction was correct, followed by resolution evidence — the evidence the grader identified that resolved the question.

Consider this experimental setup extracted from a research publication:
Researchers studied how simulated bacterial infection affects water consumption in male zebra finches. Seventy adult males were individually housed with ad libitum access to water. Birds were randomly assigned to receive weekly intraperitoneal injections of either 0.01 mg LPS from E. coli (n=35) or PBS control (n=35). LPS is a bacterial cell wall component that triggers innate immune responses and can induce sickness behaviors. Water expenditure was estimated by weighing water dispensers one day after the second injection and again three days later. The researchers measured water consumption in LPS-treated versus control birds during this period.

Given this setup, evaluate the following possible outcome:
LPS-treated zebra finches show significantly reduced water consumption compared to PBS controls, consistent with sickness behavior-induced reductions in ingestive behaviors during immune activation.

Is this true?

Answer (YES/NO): NO